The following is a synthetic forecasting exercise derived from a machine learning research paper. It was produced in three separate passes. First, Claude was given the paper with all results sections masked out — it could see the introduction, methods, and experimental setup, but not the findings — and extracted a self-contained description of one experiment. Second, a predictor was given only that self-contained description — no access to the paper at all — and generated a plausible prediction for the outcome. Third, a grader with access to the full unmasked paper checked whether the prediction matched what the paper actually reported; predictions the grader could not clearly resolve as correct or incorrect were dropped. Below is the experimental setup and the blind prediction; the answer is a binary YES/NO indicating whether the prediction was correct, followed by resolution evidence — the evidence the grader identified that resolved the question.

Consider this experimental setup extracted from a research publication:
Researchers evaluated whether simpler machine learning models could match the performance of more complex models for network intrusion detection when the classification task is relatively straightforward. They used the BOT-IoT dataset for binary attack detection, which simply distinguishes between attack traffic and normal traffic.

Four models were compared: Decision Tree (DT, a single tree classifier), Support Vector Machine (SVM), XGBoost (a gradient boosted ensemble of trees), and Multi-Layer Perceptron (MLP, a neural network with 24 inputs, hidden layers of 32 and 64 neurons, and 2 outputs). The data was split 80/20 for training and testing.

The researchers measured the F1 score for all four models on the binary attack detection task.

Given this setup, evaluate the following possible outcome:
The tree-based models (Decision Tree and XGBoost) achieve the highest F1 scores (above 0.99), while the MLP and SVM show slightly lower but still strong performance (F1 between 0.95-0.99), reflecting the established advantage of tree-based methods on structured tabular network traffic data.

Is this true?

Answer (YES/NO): NO